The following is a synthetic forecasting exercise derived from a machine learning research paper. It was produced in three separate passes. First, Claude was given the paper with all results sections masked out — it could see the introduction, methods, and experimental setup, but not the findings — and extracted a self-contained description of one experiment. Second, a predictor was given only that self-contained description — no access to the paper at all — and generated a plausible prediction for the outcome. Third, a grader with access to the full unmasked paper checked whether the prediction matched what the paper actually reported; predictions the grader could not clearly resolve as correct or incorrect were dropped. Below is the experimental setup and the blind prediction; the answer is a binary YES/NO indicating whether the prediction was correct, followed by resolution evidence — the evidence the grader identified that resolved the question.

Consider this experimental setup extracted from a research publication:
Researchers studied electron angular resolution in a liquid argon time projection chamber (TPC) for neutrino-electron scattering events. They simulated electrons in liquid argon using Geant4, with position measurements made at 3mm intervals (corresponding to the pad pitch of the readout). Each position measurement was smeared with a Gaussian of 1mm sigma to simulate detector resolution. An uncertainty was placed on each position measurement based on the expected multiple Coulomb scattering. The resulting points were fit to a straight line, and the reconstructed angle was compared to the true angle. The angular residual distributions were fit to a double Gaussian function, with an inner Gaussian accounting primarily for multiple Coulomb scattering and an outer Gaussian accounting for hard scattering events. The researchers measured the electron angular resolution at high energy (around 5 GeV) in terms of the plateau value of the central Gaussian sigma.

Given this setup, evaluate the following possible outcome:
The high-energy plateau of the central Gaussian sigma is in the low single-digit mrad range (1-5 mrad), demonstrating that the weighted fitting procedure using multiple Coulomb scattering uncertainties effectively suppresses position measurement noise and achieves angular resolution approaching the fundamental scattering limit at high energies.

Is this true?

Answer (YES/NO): NO